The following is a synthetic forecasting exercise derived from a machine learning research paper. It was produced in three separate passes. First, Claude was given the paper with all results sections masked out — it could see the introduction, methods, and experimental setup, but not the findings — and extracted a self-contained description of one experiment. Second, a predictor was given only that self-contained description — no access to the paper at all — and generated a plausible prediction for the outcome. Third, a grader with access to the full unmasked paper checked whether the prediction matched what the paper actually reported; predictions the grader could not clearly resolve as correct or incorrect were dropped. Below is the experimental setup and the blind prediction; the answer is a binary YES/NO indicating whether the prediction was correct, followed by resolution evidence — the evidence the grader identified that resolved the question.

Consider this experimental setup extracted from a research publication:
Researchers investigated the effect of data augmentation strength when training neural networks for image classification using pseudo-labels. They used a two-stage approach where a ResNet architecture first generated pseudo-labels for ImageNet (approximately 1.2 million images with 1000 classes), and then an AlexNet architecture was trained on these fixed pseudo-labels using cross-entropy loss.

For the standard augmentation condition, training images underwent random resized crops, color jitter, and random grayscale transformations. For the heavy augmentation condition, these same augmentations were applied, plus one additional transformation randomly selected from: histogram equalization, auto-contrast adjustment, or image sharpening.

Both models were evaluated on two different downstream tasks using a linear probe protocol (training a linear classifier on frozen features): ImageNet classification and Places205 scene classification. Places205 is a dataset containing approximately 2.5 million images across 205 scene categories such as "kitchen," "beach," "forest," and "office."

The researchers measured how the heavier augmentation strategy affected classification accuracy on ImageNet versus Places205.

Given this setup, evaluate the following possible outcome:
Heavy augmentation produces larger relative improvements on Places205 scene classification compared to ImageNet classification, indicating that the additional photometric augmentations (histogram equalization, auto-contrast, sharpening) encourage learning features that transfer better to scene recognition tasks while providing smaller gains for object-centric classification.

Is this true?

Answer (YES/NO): NO